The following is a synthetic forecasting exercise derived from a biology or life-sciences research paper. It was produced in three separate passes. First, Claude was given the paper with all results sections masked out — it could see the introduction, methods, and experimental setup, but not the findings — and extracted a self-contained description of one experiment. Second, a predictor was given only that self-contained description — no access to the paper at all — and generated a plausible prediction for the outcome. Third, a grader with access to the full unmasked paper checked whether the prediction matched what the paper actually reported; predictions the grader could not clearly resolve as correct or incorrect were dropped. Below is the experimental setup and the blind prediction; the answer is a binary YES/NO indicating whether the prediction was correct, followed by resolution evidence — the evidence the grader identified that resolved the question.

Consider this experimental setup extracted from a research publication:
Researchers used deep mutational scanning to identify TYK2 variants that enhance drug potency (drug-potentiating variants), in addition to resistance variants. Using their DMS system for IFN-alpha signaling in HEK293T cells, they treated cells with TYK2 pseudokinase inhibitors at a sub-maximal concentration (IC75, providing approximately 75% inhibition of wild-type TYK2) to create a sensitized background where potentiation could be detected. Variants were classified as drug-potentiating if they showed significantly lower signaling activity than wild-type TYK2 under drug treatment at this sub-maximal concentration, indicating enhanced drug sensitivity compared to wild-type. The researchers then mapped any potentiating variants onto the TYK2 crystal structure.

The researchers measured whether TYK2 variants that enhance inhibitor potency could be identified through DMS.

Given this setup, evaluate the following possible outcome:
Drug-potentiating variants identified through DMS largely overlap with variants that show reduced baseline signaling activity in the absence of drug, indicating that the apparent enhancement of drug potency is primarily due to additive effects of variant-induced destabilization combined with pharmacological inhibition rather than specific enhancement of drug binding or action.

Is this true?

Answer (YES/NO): NO